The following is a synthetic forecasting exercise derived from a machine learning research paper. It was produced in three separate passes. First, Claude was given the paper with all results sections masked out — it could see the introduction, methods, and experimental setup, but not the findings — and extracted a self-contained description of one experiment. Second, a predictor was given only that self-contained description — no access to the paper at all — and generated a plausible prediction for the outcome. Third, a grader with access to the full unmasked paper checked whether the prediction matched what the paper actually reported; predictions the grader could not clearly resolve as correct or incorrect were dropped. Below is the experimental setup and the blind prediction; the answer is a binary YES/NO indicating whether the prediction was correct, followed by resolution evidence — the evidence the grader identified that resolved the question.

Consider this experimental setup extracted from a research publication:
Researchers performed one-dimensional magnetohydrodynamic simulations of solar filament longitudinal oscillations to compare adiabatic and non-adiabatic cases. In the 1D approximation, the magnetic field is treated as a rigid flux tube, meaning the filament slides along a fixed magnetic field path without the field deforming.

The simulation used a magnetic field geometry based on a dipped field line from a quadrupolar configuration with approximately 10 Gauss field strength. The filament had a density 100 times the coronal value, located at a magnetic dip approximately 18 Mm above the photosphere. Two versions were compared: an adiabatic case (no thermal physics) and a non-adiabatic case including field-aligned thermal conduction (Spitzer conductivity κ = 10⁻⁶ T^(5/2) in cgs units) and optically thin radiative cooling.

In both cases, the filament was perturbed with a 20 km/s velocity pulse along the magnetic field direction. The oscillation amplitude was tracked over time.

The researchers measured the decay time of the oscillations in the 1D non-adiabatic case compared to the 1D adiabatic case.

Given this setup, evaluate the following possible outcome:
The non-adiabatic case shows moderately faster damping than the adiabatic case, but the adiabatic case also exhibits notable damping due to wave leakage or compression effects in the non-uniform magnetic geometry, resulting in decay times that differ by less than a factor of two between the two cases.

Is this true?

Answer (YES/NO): NO